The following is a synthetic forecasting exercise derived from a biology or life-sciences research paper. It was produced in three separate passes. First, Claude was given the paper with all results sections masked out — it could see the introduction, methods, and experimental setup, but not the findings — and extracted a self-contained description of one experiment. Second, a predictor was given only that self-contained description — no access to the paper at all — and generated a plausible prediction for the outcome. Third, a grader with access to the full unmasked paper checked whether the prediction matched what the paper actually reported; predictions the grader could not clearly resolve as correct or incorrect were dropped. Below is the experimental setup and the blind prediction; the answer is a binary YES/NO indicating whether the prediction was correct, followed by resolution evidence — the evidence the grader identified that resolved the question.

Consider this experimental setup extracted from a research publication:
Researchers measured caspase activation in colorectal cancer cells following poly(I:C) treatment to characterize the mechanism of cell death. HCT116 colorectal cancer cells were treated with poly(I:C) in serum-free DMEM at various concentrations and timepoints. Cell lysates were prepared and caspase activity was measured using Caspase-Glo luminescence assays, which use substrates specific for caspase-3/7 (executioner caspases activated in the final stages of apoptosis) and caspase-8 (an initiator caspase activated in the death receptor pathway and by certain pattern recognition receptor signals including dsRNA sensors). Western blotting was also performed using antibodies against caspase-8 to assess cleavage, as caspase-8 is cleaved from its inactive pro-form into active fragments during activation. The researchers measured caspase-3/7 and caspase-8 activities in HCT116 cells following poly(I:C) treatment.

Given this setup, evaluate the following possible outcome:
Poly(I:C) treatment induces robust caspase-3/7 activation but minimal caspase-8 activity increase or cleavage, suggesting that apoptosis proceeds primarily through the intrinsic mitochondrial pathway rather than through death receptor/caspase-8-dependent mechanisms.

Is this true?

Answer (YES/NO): NO